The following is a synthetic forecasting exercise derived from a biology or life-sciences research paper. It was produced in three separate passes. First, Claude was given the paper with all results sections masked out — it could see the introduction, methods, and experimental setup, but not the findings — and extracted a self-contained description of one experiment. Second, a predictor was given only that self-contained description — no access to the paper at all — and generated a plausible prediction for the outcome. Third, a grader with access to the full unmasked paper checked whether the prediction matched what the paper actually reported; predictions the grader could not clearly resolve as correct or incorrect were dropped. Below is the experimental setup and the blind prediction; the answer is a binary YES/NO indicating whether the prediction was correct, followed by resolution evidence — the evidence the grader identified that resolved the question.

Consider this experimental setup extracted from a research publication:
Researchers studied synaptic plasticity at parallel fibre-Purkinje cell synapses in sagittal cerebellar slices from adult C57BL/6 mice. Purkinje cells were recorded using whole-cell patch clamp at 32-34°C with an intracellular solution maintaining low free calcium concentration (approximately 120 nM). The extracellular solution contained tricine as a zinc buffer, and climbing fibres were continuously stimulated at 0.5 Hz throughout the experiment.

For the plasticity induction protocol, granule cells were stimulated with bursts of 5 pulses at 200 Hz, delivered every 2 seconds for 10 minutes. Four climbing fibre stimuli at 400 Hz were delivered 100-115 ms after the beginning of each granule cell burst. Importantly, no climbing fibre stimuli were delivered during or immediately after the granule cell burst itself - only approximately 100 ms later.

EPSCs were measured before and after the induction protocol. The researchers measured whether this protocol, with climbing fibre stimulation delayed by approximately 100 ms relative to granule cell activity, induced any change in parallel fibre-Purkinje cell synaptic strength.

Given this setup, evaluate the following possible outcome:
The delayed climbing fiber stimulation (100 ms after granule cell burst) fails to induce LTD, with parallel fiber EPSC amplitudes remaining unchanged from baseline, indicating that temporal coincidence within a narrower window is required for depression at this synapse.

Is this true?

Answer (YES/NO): YES